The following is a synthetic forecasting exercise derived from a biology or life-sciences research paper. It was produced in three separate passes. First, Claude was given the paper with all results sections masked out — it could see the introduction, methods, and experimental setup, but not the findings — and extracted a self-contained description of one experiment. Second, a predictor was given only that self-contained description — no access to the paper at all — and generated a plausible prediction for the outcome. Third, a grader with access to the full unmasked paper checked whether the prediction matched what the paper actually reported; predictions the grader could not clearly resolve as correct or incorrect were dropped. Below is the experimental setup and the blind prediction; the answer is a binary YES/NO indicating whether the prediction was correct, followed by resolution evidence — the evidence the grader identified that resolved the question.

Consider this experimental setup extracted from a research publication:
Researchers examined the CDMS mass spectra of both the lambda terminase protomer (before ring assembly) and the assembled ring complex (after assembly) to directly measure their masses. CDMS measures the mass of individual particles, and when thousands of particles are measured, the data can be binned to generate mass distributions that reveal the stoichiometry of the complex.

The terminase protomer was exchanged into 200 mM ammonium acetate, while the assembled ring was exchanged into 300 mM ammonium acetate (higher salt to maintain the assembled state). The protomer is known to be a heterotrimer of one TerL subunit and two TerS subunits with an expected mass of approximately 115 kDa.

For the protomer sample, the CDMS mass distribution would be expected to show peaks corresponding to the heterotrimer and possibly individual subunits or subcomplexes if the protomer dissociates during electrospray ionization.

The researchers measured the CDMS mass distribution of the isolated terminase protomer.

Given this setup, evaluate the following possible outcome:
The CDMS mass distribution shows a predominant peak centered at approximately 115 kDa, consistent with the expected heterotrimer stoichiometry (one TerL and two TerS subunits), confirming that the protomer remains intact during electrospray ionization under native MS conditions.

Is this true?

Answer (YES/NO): YES